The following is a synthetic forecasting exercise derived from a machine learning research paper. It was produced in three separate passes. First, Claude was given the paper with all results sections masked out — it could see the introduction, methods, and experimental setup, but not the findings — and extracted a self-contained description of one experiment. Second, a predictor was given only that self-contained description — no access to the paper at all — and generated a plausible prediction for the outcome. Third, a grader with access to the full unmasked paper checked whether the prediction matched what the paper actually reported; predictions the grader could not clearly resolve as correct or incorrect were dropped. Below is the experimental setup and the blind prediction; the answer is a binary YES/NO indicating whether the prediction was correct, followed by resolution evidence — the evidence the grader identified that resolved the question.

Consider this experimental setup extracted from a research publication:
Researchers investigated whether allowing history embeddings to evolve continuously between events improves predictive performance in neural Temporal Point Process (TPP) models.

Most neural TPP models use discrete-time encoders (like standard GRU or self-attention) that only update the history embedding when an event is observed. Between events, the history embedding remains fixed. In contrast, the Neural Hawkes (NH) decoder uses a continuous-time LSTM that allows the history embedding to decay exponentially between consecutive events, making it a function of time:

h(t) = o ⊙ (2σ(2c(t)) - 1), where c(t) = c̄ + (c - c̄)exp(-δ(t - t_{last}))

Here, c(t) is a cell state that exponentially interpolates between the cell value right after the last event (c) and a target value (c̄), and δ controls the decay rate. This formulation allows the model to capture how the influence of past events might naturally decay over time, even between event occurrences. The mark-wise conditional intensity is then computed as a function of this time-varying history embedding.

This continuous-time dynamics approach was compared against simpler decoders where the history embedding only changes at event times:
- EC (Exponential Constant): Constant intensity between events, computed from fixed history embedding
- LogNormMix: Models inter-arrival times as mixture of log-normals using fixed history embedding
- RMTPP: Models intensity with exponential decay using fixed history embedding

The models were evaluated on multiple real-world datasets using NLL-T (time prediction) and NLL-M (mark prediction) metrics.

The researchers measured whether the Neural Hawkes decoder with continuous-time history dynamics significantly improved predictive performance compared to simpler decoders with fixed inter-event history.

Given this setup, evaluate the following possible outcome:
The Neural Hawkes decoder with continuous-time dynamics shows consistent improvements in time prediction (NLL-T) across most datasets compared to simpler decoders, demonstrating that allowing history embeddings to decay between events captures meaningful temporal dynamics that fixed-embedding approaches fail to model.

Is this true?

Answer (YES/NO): NO